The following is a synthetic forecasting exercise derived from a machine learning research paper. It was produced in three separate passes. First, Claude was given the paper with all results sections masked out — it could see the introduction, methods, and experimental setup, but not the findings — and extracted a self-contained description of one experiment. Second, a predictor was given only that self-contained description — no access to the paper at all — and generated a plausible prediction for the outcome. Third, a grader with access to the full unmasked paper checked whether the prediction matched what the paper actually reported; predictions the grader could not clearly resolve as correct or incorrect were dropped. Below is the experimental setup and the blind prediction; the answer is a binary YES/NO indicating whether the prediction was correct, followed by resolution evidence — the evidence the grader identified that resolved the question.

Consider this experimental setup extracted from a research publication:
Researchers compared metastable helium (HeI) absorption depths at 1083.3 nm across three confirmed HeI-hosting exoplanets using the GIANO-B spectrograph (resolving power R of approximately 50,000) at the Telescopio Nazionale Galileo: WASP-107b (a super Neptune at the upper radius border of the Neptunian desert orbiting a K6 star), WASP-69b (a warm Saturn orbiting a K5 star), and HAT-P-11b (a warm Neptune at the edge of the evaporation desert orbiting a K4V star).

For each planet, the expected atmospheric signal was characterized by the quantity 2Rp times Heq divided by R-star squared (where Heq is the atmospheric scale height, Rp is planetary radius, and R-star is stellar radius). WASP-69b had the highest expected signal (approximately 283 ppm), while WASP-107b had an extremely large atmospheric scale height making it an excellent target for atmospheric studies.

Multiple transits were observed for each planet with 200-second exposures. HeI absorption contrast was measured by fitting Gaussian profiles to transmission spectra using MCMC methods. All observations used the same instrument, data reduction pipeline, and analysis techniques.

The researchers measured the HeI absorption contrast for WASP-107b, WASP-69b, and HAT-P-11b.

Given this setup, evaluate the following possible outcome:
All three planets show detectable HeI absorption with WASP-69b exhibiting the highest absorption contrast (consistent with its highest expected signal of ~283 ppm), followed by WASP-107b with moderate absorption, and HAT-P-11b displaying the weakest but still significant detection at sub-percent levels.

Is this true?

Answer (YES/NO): NO